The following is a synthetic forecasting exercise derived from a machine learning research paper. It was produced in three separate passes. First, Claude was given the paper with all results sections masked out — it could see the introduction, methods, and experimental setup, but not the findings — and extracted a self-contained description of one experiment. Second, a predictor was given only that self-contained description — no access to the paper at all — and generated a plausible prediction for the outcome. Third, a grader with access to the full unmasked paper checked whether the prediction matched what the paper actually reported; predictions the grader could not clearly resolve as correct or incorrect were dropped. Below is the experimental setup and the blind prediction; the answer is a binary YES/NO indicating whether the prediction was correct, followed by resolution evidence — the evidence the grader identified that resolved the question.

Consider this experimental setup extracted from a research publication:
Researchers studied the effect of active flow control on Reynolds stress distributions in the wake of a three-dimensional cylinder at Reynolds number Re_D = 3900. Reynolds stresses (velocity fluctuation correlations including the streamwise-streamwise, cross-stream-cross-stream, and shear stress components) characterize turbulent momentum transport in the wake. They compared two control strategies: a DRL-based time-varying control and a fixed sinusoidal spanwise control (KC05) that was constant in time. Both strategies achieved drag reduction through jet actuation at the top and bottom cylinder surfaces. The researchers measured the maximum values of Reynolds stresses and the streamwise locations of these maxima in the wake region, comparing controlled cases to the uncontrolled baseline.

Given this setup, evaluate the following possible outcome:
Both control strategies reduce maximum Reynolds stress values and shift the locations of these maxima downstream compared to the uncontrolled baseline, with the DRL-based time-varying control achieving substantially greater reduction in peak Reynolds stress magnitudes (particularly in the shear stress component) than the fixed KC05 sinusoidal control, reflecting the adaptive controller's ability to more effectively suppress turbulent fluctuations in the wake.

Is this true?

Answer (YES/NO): NO